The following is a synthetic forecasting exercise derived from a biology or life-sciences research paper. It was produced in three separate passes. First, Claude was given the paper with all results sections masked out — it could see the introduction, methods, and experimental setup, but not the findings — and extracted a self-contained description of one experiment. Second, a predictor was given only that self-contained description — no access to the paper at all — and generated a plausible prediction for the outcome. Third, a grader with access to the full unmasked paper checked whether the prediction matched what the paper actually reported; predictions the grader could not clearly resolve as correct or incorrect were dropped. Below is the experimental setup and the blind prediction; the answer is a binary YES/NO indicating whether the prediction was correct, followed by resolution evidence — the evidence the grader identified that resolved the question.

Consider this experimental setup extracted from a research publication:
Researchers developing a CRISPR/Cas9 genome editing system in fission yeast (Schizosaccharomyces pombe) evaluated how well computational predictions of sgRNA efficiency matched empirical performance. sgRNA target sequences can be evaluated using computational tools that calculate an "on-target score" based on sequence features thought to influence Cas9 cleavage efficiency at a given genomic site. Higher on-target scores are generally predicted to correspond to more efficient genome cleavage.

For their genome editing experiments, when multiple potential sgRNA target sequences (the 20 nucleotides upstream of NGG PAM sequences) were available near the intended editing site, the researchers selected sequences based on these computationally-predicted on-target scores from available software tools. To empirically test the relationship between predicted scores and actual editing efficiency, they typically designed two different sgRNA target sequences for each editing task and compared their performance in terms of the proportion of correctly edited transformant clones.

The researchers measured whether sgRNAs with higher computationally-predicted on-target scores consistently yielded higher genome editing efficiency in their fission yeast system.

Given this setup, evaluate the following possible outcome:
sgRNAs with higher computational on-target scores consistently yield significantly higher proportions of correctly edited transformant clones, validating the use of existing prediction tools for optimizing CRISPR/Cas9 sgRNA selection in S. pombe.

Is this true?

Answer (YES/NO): NO